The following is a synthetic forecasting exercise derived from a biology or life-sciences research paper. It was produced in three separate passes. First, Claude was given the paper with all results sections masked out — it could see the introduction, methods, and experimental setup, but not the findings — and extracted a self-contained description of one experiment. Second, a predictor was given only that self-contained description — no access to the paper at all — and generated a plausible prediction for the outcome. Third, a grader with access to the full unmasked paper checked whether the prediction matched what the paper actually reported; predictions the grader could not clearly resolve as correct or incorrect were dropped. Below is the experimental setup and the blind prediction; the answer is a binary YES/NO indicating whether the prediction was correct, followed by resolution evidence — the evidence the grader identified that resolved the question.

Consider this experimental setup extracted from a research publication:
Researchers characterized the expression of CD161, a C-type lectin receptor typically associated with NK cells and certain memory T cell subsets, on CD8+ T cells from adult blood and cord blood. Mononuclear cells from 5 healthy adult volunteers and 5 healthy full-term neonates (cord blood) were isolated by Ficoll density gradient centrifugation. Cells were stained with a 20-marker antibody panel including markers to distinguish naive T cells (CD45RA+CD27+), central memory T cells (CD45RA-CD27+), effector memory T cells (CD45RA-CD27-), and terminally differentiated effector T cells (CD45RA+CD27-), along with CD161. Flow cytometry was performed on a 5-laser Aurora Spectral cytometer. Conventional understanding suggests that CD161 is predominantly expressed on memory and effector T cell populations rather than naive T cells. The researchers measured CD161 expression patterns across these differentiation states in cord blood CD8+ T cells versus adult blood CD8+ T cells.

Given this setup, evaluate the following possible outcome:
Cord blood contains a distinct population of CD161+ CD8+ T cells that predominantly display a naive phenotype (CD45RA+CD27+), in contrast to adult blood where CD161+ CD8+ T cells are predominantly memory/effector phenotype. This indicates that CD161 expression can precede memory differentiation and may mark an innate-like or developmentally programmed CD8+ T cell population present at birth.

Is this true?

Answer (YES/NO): YES